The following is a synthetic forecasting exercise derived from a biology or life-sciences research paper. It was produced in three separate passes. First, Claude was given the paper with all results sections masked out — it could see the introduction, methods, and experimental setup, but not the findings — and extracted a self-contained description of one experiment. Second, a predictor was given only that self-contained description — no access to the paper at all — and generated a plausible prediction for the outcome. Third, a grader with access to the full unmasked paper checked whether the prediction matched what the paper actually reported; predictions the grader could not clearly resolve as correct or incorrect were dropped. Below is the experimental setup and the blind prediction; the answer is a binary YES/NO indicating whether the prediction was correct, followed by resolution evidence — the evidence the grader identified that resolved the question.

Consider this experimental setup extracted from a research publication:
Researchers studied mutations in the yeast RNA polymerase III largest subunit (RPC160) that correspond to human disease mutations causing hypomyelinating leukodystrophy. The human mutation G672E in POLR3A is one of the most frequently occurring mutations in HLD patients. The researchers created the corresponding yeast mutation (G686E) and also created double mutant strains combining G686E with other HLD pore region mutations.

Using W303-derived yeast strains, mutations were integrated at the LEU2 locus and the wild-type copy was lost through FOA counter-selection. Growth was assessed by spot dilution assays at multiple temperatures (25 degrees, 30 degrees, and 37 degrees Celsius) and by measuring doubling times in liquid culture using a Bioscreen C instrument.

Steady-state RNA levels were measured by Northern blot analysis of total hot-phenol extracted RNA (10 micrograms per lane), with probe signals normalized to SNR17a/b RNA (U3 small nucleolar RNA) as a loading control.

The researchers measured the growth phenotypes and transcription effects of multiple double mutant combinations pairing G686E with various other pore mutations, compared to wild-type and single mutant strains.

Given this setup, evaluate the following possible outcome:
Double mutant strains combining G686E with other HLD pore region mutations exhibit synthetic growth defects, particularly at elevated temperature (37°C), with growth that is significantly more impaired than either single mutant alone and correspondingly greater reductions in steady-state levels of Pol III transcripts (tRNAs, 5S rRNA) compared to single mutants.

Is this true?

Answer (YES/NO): NO